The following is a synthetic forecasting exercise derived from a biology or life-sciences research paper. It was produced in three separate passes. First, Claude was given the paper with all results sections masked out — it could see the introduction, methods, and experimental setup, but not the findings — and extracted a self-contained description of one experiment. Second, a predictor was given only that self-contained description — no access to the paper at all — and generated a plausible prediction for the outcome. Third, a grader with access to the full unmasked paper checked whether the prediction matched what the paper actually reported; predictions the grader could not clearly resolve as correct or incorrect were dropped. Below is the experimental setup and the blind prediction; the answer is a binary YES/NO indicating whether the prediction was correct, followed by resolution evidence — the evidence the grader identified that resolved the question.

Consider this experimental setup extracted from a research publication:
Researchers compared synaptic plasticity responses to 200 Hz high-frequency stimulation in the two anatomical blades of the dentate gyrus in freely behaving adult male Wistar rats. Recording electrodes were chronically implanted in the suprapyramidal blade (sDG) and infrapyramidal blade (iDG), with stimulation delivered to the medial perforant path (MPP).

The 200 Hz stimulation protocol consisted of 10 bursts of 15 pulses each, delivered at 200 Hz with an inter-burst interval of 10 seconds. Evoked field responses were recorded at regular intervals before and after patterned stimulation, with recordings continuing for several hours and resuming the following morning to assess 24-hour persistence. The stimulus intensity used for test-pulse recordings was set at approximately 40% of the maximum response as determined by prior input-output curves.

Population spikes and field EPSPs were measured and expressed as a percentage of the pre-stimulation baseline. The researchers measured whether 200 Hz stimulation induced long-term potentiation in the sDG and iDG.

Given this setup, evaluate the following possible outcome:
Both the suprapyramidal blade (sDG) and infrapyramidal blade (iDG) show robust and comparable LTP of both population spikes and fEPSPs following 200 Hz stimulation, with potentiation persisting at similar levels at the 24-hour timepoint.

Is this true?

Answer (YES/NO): NO